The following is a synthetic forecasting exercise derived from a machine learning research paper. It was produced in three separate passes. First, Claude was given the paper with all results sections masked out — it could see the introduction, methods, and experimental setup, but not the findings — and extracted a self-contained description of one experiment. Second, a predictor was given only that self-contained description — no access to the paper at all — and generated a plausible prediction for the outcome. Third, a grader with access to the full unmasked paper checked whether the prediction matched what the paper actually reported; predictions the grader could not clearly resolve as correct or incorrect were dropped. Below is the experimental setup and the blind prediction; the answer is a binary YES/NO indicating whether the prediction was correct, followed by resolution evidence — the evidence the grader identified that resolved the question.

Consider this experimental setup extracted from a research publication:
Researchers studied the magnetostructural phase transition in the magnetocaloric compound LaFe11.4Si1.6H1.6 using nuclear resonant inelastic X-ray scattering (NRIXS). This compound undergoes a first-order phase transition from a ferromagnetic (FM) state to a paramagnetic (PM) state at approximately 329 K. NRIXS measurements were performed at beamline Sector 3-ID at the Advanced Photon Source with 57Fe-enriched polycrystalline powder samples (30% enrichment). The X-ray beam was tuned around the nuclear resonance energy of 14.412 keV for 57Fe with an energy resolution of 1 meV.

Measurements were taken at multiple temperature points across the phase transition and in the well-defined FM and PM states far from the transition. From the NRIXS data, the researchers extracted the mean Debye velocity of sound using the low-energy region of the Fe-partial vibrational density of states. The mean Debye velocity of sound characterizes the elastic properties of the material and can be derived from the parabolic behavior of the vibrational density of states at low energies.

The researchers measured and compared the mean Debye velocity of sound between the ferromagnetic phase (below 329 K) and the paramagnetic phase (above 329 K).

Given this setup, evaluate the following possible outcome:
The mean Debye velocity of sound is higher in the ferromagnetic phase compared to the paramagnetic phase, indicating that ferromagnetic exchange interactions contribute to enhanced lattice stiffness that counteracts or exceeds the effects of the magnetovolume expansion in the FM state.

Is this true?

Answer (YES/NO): YES